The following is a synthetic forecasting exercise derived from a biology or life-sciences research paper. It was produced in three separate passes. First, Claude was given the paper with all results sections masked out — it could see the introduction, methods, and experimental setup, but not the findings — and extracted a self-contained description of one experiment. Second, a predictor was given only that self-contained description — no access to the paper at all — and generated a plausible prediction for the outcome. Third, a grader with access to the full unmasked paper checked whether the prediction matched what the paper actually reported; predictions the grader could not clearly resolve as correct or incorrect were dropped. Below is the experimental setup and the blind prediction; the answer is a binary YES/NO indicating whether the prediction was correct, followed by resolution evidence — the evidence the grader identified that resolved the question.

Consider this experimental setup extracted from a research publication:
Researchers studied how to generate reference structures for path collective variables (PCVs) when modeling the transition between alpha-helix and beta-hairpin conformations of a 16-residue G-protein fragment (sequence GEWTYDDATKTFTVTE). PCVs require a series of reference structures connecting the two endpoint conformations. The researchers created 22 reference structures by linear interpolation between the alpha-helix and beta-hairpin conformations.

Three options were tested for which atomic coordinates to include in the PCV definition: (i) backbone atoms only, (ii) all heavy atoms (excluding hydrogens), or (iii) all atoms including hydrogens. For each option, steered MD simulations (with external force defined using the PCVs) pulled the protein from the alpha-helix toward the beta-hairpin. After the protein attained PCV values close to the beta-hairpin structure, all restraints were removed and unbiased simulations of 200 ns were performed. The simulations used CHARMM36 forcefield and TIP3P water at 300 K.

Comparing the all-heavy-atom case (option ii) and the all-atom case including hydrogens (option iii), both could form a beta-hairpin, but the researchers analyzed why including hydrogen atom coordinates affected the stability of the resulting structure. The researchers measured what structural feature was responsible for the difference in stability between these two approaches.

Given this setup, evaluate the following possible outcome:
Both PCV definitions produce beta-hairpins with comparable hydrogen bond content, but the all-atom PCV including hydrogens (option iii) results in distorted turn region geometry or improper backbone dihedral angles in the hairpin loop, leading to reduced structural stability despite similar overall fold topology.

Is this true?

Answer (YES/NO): NO